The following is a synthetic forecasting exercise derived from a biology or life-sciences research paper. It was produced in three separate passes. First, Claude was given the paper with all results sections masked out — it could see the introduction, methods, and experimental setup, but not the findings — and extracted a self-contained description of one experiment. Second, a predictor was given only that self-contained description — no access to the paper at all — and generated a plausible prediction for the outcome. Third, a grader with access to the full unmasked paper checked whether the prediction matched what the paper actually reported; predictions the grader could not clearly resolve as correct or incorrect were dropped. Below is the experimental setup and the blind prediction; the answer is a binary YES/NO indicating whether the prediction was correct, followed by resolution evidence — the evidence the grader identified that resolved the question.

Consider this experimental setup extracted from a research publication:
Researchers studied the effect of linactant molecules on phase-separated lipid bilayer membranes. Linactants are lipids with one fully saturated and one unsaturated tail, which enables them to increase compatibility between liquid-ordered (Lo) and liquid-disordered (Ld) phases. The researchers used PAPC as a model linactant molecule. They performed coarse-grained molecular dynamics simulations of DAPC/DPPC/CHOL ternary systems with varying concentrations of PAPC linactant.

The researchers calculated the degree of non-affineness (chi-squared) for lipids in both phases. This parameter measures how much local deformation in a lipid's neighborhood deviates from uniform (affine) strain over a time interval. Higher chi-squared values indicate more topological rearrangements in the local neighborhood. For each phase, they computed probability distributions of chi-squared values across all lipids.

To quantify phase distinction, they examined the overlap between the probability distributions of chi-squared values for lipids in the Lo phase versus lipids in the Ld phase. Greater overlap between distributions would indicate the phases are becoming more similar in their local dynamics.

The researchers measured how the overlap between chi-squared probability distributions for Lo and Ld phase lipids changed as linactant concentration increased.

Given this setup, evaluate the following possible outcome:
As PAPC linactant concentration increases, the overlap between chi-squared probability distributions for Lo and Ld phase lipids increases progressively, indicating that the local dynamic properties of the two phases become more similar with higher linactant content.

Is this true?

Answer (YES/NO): YES